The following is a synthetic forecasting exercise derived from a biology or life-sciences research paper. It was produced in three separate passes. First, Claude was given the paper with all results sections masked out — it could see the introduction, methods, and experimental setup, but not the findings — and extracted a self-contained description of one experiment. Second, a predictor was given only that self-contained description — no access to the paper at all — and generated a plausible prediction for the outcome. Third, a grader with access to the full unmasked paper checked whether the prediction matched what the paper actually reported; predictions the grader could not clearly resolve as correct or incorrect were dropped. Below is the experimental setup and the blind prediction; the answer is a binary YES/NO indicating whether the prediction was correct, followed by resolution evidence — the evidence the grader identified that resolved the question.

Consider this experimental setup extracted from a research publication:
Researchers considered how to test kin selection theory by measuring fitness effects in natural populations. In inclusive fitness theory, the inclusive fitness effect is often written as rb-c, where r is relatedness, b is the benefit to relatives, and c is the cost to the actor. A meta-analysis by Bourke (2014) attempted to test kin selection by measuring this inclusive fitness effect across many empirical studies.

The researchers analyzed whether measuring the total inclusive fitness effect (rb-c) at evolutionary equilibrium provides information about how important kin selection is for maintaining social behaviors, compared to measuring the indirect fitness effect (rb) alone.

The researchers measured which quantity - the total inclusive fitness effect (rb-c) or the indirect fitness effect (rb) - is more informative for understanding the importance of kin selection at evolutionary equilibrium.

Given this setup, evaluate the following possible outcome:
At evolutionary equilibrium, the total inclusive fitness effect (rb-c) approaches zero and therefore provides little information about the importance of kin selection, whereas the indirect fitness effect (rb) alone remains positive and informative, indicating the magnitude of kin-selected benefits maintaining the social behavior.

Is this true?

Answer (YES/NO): YES